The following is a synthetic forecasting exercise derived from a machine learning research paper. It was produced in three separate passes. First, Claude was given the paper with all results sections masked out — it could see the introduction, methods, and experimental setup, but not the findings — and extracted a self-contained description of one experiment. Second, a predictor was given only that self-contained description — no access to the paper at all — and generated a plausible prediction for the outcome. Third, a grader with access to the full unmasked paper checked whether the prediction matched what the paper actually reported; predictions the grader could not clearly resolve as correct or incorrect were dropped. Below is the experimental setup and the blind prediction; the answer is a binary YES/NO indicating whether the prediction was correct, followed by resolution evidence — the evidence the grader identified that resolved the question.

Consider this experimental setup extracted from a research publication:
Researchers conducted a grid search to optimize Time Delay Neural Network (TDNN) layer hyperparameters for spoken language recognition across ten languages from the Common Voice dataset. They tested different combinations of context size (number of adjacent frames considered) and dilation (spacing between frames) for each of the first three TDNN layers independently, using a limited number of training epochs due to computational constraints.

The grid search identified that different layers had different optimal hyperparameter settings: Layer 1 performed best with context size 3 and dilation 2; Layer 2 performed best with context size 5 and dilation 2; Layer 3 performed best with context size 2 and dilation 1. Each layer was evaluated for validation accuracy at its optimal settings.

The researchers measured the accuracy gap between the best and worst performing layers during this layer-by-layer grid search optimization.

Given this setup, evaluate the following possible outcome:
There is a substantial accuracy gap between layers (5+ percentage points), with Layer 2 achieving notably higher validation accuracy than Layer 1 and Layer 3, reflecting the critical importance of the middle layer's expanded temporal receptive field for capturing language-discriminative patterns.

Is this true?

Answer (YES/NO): NO